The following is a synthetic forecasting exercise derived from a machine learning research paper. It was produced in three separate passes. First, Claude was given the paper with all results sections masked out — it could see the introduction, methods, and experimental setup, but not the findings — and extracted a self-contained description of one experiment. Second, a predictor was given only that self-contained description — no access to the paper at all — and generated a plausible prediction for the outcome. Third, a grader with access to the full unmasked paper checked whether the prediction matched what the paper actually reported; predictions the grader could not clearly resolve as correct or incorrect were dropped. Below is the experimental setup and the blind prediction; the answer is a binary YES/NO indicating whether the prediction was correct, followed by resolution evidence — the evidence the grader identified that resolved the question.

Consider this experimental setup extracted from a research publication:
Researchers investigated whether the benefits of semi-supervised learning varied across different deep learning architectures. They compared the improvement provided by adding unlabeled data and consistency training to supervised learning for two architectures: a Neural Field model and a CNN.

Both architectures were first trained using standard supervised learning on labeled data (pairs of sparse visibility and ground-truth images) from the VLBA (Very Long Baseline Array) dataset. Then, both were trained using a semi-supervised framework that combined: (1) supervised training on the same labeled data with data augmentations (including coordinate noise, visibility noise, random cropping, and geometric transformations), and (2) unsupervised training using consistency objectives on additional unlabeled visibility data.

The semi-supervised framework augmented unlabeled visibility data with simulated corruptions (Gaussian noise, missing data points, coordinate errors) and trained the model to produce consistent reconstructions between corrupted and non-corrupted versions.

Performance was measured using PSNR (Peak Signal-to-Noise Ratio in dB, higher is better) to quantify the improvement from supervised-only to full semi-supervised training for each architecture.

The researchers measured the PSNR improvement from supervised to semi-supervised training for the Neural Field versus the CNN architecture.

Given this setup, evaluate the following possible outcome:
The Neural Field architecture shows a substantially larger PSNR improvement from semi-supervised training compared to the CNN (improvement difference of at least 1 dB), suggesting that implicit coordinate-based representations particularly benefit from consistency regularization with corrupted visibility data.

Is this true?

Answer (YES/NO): NO